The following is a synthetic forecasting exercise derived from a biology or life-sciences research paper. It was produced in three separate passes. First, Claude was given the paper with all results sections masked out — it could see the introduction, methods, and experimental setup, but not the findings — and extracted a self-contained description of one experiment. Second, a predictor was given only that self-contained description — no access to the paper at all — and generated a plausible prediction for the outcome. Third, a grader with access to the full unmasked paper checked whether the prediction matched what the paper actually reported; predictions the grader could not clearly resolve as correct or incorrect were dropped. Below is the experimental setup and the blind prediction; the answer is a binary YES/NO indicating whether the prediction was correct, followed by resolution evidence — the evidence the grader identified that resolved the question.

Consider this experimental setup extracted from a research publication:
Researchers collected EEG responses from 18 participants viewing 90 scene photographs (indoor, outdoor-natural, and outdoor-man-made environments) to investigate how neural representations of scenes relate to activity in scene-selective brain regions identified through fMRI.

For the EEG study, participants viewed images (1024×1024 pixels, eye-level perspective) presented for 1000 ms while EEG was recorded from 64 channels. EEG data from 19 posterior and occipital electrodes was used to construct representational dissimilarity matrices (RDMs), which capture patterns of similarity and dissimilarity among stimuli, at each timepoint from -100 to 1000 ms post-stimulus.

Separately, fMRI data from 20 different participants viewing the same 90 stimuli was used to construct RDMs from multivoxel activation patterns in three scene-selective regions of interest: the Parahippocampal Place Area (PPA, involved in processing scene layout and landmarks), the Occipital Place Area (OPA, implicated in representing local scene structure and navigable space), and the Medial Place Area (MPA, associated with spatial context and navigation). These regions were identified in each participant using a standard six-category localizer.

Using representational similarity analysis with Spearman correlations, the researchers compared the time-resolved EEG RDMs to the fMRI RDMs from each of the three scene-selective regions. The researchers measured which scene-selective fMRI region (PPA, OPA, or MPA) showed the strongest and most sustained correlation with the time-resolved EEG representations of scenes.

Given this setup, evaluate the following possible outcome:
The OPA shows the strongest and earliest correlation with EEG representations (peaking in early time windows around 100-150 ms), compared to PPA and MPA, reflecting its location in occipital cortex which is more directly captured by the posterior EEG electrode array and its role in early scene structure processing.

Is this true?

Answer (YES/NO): NO